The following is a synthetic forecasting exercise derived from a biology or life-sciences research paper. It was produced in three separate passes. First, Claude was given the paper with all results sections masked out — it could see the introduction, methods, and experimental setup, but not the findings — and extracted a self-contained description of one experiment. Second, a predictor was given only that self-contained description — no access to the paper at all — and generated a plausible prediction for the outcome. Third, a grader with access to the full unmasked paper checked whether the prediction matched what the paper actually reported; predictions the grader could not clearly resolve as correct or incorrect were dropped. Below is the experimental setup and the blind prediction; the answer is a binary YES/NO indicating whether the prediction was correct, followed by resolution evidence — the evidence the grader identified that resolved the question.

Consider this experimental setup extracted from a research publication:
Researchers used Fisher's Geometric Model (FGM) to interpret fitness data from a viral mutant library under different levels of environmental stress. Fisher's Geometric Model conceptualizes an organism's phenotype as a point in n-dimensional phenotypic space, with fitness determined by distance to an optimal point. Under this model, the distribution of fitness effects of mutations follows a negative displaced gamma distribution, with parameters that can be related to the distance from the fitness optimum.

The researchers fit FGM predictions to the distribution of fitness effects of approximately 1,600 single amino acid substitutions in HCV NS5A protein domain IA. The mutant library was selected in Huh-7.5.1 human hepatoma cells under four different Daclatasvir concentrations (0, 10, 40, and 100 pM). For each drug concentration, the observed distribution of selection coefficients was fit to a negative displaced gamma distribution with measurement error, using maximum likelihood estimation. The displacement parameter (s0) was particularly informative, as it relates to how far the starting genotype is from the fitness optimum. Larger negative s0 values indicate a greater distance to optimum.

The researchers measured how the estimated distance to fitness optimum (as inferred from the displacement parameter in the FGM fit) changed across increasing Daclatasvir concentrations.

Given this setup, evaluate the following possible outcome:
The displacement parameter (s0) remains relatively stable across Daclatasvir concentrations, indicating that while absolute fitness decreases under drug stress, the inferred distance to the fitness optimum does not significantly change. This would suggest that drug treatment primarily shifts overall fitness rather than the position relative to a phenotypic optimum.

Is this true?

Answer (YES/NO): NO